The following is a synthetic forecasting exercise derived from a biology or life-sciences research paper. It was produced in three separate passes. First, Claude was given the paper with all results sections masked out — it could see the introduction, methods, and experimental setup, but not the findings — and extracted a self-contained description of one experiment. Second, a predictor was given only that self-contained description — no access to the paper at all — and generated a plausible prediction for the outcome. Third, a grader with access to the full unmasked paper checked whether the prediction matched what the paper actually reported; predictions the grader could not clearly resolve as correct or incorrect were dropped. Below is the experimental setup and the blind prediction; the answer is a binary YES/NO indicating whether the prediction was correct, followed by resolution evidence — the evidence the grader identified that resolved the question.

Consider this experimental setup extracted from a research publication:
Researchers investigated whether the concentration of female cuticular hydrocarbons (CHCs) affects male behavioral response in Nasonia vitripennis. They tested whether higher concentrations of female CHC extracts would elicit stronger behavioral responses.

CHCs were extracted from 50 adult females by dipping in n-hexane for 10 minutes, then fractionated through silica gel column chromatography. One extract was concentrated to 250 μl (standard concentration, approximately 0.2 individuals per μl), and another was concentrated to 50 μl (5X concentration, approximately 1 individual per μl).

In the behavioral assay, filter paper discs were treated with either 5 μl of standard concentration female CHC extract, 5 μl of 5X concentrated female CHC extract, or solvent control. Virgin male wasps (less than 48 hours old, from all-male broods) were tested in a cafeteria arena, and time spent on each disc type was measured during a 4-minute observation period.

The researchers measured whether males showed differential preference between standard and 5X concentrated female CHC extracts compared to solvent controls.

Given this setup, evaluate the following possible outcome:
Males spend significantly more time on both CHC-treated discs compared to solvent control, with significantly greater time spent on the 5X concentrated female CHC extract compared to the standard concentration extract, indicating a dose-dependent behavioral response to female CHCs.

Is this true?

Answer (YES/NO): YES